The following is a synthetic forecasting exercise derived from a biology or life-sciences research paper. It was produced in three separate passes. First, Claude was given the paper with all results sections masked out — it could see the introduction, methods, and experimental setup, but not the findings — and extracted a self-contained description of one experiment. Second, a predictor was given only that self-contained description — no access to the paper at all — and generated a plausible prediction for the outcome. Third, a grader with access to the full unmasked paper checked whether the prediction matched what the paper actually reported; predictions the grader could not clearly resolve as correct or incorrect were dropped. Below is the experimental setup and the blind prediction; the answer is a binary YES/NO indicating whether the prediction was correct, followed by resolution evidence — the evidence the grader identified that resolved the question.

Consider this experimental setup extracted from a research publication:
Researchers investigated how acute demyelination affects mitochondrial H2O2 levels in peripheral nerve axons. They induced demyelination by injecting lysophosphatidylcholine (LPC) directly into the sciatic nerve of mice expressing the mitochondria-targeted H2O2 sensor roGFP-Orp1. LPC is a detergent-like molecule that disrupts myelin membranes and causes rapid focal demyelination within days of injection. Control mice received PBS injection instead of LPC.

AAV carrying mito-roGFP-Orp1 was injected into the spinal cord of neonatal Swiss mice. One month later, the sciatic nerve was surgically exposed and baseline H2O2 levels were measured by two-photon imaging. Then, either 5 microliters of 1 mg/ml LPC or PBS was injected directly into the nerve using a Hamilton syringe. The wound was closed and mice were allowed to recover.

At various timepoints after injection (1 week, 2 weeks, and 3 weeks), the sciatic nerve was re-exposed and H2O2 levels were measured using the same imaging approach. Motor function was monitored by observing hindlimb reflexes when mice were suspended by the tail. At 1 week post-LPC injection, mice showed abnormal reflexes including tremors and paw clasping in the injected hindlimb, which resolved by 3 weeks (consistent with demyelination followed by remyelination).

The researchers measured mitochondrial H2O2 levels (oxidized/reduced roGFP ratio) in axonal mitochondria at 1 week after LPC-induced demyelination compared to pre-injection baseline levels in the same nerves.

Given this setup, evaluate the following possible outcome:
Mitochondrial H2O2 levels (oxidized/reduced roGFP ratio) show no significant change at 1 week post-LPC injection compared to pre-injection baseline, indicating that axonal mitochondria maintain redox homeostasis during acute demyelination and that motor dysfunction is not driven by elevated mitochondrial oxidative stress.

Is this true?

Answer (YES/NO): NO